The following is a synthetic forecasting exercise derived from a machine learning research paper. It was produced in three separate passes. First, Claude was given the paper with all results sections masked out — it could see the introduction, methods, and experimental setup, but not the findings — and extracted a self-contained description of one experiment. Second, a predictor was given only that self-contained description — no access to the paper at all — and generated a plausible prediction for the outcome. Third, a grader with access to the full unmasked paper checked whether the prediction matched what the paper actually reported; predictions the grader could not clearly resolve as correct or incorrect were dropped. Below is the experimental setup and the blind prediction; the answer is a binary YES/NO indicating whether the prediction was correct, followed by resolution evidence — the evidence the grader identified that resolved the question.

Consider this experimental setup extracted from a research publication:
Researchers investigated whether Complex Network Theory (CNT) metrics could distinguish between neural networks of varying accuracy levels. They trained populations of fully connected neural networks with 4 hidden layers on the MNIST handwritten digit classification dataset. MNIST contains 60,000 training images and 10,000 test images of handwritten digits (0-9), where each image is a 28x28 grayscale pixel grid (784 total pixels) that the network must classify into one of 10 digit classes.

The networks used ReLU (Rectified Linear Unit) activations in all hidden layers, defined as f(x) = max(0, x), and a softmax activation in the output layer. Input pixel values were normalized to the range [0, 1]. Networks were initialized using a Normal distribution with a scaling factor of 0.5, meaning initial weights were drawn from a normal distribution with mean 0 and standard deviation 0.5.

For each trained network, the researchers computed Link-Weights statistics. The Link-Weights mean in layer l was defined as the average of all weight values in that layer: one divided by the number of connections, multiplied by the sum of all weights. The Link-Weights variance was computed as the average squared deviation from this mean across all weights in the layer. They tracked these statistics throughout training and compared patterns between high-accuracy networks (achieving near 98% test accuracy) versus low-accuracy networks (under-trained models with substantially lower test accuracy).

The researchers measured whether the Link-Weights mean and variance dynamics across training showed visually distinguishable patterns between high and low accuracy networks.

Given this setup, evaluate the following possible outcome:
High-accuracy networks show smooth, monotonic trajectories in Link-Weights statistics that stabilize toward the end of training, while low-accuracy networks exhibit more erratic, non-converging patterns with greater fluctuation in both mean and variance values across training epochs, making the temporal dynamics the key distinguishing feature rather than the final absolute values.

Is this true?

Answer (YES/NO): NO